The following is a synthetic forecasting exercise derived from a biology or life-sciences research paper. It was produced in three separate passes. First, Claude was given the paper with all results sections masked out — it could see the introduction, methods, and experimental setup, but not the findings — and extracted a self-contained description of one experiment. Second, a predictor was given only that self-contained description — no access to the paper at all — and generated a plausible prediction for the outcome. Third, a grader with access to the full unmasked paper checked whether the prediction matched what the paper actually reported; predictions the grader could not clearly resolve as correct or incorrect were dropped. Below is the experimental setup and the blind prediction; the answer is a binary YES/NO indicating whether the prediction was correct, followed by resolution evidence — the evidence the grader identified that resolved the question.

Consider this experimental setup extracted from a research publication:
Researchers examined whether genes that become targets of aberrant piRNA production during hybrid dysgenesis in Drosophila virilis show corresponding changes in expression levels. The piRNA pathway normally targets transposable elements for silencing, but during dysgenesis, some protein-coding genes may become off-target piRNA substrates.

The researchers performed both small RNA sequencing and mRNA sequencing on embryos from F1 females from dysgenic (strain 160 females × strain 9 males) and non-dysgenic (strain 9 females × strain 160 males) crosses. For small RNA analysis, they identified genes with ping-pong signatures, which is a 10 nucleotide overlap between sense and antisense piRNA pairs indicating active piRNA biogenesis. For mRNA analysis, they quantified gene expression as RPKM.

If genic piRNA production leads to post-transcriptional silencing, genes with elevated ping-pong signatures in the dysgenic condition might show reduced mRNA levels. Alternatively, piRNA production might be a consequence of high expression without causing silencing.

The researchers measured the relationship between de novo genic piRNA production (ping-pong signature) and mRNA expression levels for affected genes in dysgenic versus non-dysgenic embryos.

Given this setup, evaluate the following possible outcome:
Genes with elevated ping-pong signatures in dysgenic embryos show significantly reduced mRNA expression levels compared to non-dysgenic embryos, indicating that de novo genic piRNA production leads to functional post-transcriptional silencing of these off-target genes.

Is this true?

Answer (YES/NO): NO